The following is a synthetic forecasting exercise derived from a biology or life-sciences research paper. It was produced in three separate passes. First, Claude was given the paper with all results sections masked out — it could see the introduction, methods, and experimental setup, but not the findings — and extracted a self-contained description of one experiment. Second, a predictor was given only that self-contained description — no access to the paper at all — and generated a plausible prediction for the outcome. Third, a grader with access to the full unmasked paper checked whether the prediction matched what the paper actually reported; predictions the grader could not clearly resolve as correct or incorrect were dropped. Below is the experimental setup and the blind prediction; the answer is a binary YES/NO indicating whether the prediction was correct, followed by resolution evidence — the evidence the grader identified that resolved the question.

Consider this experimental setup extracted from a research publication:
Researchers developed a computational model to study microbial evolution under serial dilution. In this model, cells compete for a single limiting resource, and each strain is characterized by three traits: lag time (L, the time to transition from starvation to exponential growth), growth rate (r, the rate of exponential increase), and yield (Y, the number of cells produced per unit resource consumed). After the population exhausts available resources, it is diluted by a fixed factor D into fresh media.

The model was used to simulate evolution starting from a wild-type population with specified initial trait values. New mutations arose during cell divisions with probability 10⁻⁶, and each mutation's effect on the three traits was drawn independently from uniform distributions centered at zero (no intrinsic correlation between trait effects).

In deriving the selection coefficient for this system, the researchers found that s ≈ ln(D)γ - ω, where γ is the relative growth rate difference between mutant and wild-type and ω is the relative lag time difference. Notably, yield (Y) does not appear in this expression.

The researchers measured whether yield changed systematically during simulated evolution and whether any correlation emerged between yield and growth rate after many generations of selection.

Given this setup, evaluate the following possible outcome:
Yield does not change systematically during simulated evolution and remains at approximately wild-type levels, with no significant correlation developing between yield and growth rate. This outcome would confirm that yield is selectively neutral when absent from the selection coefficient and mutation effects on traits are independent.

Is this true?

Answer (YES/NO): YES